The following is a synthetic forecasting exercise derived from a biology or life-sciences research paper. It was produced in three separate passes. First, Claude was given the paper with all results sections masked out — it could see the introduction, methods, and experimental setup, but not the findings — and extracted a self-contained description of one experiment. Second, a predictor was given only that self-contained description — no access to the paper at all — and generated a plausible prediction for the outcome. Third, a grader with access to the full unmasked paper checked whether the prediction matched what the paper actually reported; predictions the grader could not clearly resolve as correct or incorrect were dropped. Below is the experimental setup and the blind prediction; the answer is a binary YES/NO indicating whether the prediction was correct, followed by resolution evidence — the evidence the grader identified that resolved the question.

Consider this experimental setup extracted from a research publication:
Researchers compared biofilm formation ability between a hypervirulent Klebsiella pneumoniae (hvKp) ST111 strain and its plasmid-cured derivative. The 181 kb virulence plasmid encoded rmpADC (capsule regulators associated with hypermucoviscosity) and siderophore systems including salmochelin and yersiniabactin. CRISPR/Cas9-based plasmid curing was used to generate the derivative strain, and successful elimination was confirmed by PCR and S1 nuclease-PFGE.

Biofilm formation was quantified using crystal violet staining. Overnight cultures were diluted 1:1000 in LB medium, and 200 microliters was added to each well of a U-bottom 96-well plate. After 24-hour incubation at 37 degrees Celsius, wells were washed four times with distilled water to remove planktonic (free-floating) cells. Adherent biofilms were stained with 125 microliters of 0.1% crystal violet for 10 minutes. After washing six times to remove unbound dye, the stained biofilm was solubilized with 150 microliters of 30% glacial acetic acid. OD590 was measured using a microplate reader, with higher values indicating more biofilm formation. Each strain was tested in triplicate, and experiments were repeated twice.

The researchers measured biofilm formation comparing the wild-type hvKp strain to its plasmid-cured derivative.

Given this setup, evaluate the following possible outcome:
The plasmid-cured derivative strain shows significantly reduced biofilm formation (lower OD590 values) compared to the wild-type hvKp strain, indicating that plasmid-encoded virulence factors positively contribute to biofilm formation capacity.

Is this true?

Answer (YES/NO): NO